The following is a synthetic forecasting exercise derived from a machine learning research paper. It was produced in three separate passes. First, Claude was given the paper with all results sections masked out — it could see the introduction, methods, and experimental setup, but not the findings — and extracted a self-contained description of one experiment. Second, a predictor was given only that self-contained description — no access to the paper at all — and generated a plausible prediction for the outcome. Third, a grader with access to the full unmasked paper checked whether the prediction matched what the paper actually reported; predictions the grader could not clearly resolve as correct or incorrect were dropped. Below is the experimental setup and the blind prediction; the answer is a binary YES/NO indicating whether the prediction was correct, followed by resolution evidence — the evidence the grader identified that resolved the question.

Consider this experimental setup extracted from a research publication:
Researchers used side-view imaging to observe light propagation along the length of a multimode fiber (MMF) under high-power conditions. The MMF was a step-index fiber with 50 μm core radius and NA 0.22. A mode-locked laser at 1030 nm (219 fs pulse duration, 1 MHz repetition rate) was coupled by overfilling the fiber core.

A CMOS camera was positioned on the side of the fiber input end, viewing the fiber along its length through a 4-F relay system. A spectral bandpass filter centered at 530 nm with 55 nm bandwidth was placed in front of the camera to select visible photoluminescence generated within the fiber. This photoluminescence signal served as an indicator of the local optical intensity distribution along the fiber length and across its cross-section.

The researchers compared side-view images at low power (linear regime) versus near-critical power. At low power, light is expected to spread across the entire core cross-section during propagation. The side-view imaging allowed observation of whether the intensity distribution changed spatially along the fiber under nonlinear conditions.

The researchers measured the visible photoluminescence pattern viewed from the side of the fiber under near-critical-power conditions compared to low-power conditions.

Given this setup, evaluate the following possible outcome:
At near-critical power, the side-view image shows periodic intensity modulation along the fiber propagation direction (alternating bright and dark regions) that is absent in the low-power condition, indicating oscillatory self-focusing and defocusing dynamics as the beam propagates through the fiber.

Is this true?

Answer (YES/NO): YES